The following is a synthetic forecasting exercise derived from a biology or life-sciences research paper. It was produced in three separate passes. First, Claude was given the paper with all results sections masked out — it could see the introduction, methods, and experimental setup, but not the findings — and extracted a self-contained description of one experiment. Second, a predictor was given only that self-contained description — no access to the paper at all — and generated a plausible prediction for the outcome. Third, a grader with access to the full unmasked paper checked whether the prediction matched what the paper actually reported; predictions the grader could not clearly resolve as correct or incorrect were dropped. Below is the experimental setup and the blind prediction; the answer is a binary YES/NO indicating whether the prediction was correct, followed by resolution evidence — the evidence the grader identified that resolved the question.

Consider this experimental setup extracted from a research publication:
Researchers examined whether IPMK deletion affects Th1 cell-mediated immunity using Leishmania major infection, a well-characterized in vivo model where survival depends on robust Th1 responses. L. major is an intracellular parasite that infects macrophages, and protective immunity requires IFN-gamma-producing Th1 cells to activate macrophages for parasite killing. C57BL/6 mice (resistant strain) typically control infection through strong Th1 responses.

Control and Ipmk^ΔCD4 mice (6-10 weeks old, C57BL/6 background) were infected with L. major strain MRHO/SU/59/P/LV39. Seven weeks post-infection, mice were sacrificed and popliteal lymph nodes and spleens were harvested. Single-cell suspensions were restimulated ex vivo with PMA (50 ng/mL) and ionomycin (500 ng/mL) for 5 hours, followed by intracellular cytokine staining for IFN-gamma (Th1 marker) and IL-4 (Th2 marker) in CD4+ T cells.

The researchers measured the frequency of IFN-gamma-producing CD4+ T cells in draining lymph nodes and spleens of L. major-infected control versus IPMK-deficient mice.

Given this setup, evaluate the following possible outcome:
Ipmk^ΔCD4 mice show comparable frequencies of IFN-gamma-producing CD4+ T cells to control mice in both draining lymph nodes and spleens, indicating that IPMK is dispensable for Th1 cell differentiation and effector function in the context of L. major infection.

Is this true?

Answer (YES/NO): NO